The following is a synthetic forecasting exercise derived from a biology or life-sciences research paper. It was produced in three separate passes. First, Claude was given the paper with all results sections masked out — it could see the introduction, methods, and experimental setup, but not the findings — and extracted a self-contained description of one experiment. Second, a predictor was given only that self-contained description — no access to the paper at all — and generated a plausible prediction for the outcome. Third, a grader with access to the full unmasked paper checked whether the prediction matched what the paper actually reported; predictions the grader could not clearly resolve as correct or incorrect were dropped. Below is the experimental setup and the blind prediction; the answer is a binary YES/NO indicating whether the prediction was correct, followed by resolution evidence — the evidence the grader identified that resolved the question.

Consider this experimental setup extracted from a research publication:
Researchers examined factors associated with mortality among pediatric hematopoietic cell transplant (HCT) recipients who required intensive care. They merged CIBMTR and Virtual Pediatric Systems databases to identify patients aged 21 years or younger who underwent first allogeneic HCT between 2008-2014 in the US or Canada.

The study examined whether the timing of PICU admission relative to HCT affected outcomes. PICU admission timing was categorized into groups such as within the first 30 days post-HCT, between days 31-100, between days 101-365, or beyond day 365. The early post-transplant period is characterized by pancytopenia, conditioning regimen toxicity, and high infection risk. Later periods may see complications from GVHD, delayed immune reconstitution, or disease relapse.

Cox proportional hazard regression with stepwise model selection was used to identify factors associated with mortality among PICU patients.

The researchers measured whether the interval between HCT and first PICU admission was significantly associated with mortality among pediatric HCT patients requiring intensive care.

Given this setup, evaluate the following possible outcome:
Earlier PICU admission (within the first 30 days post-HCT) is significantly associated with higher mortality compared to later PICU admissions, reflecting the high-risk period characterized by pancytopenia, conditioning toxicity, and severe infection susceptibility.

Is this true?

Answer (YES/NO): NO